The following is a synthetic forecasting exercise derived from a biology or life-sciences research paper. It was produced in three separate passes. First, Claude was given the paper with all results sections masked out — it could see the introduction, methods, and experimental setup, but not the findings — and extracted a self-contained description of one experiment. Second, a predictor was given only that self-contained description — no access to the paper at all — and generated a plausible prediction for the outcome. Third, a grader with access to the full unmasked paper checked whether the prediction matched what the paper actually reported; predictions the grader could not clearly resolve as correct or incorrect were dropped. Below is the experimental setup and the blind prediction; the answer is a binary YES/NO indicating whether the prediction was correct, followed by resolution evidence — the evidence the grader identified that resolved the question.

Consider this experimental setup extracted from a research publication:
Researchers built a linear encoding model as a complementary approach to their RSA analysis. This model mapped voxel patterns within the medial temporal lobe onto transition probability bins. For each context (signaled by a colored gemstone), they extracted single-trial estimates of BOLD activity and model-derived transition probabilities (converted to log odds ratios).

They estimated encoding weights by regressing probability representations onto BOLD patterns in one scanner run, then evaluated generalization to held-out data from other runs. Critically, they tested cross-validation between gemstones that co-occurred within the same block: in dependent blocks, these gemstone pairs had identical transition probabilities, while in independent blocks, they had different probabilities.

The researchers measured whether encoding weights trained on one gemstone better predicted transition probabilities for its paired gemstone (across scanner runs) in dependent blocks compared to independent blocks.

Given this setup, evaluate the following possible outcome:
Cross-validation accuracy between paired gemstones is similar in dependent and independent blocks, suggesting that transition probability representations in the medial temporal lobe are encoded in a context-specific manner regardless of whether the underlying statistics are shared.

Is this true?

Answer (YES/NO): NO